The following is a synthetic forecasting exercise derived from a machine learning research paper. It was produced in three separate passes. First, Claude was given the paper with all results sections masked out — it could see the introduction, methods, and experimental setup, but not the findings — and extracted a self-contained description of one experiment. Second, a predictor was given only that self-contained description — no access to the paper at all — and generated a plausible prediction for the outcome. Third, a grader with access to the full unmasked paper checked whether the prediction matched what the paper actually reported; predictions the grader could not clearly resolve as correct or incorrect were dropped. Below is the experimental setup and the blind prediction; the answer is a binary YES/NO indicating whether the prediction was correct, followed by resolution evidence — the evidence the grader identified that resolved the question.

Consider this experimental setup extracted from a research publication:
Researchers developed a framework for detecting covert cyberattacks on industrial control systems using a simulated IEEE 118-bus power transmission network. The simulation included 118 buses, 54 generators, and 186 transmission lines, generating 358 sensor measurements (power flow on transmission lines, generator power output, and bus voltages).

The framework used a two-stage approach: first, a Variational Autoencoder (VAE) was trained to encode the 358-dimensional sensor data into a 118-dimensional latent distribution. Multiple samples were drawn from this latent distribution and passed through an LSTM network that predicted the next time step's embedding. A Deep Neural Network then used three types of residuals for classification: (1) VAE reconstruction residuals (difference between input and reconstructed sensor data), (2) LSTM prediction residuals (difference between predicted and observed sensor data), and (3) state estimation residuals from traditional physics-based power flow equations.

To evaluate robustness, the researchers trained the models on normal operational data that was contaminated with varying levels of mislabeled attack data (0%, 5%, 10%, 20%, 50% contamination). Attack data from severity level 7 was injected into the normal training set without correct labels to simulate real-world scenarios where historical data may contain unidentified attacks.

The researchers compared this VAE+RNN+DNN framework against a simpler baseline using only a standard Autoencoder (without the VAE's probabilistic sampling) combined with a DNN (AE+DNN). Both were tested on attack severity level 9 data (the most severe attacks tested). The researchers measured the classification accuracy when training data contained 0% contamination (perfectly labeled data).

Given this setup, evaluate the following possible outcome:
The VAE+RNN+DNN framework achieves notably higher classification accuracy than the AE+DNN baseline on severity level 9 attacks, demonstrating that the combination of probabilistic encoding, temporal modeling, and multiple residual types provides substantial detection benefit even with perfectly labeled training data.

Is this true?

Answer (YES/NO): NO